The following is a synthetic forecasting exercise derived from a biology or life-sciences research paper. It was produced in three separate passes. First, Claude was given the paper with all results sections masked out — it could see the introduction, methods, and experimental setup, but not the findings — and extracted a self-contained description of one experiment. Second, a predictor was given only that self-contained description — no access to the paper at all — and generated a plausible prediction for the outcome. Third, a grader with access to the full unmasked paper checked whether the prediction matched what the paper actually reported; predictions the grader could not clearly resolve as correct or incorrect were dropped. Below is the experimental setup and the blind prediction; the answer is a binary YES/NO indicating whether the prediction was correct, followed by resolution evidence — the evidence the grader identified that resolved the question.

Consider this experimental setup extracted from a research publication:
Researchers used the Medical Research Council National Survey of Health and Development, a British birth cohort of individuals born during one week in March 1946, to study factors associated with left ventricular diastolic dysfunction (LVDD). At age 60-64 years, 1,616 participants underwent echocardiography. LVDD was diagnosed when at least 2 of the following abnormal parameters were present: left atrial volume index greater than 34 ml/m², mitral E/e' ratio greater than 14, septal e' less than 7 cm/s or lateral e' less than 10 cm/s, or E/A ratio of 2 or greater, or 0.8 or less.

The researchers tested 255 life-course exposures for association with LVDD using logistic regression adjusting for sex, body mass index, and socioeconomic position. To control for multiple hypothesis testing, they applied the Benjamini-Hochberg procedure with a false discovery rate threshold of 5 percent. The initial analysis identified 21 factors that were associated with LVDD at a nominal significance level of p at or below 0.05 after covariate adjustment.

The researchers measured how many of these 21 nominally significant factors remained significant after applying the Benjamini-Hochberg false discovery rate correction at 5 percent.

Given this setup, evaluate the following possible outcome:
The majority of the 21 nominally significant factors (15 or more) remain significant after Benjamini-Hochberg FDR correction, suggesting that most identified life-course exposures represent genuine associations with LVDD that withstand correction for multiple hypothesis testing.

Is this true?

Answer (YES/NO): YES